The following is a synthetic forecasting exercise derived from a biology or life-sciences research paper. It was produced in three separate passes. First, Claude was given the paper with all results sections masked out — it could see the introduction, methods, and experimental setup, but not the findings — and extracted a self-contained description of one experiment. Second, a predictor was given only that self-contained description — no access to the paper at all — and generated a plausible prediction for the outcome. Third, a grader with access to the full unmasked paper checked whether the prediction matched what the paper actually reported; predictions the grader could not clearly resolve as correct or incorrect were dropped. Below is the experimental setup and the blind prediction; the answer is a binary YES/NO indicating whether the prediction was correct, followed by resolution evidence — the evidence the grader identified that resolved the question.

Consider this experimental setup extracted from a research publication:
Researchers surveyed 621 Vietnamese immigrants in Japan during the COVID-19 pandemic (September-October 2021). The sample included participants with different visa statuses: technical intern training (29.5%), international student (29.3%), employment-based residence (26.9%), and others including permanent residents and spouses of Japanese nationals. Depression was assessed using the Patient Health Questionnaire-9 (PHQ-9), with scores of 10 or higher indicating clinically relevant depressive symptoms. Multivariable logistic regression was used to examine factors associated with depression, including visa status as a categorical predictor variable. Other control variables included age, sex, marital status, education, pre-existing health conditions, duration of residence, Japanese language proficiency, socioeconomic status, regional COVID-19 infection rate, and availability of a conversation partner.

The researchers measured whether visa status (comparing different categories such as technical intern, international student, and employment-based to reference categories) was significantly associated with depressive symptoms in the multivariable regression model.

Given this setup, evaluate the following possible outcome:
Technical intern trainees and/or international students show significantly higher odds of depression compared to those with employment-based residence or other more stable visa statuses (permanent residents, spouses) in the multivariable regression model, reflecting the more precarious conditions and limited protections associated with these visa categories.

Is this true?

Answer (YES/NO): NO